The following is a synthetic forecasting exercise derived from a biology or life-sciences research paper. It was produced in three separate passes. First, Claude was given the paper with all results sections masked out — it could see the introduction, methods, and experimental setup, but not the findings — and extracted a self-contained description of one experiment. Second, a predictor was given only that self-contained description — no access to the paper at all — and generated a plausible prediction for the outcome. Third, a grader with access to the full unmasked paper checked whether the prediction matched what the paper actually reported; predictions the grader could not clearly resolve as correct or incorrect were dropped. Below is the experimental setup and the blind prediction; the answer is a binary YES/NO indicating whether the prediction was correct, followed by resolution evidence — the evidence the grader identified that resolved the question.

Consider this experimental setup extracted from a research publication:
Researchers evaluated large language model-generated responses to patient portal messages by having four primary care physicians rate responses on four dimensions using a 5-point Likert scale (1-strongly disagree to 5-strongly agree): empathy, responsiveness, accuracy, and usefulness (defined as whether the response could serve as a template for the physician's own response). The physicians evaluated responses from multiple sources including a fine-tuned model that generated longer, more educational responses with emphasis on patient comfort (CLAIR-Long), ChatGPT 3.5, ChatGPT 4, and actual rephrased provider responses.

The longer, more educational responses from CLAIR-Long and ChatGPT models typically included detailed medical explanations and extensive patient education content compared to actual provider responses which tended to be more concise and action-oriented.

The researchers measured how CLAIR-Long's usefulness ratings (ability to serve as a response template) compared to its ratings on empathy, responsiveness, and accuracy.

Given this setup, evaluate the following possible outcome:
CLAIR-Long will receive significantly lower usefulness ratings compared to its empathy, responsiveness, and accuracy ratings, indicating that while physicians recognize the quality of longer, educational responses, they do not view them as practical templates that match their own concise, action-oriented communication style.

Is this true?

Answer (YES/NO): YES